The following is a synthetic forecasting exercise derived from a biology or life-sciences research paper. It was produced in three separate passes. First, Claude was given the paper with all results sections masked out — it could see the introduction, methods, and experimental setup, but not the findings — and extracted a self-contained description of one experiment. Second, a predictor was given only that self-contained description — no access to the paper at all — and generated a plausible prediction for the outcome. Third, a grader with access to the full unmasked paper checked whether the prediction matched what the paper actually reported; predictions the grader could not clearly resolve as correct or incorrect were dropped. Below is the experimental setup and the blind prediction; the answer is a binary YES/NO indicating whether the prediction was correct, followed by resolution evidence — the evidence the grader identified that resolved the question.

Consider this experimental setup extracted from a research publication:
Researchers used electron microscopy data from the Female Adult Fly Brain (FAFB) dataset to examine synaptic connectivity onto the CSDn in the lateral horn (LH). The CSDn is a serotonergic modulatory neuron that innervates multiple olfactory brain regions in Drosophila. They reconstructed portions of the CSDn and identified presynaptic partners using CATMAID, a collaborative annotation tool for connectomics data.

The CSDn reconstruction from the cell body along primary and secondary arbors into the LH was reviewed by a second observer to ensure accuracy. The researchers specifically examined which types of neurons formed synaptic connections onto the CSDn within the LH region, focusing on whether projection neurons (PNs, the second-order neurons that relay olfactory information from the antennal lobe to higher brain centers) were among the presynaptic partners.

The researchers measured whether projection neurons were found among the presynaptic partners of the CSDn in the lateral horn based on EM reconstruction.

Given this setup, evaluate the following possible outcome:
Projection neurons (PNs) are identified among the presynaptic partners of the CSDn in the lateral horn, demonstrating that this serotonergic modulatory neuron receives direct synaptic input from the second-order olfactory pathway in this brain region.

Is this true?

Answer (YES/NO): YES